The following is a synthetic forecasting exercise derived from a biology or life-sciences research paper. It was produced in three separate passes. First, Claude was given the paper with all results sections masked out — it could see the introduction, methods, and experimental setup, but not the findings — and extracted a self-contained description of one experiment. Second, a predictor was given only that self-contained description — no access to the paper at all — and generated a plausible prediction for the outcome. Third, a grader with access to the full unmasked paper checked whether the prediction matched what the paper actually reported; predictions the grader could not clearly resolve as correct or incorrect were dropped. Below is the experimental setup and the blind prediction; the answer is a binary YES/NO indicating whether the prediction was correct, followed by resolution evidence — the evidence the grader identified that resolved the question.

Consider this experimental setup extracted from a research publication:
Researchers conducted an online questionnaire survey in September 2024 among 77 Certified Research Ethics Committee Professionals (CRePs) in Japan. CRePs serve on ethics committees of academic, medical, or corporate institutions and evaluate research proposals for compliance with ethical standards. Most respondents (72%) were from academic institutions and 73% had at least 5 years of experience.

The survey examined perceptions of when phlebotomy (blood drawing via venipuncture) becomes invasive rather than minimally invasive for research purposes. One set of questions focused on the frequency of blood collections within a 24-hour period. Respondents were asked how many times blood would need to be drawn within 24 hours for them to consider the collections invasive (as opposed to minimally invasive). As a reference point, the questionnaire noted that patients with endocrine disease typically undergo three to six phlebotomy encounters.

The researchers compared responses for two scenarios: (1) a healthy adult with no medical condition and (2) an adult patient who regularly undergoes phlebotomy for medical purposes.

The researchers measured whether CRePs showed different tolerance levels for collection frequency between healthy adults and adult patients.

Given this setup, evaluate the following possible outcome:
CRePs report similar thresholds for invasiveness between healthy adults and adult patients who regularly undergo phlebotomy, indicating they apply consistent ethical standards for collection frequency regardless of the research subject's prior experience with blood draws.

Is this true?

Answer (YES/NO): NO